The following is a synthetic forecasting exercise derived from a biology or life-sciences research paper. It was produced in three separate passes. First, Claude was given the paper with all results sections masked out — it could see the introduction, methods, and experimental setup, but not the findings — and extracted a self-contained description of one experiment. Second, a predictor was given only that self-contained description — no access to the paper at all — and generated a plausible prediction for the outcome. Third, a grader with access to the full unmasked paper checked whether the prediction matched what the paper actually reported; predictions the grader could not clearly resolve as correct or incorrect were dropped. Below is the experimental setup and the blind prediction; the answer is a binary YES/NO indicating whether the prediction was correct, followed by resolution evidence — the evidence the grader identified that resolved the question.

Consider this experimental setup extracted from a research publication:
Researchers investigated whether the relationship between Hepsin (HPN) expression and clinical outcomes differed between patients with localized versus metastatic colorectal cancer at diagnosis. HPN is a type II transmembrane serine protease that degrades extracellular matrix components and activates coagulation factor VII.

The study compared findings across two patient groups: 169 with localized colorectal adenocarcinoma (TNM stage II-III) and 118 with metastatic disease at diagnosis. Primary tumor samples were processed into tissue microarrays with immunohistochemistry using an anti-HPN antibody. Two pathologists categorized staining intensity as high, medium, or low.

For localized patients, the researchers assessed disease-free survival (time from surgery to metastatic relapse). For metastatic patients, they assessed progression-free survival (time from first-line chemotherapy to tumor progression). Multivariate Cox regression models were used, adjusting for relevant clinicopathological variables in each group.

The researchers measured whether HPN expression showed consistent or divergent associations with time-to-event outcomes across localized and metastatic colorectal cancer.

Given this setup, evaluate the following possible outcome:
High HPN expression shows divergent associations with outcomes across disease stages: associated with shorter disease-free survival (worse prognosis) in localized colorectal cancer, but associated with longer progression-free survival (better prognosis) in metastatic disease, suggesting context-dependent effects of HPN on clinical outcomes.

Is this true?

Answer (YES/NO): NO